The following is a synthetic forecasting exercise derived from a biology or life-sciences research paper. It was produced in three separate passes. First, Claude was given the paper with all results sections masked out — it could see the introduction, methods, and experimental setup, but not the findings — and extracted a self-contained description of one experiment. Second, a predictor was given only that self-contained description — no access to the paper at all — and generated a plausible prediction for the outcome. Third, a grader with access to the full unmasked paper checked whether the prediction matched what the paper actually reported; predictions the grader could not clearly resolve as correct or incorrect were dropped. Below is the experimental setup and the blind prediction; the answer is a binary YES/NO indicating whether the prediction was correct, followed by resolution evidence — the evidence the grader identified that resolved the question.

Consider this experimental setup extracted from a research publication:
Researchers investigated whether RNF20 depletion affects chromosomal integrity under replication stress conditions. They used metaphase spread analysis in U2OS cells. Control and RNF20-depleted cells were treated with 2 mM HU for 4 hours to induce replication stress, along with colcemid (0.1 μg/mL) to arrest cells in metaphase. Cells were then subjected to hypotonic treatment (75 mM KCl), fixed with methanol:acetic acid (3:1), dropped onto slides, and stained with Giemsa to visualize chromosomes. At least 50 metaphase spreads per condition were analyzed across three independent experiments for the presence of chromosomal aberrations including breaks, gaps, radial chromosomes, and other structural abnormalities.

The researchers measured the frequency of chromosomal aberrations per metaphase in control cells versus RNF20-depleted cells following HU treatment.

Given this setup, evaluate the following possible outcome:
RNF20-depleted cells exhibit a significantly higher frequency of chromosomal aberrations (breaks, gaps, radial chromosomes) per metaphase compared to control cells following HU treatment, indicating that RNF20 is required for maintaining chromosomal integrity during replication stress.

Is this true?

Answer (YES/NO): YES